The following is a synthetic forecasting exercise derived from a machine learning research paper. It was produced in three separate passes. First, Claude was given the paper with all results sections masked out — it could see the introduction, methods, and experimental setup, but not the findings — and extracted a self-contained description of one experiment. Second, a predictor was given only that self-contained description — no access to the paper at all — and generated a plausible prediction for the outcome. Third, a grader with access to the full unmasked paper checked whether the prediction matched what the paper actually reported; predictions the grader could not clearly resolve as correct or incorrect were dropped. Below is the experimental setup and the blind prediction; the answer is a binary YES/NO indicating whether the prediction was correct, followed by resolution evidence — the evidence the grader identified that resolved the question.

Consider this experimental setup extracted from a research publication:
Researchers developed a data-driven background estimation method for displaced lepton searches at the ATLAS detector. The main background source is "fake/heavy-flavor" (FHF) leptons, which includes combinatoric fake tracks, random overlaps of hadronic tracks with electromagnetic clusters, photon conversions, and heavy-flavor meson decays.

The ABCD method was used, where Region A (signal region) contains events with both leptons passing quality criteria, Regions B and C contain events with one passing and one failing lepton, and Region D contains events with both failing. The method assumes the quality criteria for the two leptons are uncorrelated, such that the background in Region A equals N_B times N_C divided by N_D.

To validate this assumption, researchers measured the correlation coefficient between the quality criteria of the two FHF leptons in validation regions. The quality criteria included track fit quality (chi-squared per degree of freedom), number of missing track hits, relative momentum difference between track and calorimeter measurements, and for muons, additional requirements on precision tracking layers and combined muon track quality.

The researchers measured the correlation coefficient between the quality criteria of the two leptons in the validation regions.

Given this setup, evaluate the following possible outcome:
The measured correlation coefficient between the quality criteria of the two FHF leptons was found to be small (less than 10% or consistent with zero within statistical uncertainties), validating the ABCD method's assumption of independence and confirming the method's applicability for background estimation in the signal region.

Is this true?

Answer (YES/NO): NO